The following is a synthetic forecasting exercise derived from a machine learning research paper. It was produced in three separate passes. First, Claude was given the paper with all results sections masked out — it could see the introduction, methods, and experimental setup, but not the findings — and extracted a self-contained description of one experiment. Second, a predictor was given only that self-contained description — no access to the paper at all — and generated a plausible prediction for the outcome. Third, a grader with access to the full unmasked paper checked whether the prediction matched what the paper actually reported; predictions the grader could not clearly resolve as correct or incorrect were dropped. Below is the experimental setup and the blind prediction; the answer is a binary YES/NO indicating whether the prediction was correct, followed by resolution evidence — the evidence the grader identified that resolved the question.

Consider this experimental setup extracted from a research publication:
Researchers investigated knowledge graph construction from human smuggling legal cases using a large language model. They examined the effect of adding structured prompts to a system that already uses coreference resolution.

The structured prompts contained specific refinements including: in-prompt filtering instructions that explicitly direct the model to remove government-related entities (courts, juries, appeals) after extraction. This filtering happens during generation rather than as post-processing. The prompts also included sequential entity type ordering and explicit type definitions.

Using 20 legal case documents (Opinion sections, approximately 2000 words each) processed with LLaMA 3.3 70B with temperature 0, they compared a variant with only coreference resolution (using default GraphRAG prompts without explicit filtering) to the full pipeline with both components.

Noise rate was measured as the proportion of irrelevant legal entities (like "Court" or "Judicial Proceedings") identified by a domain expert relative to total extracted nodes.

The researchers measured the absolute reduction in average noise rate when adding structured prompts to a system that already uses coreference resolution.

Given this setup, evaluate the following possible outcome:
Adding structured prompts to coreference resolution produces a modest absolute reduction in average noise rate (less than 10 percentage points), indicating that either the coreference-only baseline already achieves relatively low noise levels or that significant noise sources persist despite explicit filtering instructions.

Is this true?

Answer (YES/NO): NO